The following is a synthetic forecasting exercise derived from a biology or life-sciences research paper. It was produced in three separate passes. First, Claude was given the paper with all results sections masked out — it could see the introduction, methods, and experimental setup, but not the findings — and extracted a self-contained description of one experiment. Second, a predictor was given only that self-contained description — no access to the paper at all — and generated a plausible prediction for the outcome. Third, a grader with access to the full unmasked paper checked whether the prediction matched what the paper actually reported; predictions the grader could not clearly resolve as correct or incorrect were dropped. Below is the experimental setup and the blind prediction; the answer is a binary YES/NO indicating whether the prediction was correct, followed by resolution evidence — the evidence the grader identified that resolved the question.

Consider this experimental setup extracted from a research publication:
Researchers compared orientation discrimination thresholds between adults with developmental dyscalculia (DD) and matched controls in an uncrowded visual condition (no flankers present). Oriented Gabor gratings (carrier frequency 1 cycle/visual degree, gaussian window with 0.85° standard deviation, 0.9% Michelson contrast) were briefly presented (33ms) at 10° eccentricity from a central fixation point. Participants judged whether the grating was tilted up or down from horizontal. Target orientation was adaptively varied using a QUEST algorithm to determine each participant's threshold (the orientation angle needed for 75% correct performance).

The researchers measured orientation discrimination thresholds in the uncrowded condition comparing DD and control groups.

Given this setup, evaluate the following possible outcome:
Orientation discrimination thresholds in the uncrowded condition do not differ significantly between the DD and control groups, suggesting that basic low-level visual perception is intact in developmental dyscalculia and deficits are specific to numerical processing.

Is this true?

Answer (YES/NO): YES